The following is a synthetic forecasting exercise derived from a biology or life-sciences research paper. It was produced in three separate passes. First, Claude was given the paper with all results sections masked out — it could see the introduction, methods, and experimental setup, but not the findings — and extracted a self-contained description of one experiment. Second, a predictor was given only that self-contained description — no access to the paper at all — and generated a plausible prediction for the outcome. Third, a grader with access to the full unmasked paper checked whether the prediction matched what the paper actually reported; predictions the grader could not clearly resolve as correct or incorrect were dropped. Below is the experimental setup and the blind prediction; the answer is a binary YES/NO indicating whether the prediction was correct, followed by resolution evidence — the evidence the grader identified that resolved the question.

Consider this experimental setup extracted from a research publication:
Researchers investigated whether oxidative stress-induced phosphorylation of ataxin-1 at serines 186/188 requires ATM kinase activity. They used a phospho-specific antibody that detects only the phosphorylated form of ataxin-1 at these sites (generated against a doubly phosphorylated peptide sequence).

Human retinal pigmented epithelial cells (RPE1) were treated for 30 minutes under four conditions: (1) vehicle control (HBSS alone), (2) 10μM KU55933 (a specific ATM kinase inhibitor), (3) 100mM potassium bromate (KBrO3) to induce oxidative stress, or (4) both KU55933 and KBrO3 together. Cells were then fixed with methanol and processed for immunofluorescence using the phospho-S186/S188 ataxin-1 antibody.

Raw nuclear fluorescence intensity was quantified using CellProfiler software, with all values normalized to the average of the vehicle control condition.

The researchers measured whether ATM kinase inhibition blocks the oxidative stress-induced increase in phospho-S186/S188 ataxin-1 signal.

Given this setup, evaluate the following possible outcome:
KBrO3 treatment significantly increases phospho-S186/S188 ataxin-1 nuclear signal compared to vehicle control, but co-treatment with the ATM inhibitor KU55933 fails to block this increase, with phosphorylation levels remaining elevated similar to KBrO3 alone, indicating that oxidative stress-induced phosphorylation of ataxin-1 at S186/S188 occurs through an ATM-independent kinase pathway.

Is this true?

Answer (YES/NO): NO